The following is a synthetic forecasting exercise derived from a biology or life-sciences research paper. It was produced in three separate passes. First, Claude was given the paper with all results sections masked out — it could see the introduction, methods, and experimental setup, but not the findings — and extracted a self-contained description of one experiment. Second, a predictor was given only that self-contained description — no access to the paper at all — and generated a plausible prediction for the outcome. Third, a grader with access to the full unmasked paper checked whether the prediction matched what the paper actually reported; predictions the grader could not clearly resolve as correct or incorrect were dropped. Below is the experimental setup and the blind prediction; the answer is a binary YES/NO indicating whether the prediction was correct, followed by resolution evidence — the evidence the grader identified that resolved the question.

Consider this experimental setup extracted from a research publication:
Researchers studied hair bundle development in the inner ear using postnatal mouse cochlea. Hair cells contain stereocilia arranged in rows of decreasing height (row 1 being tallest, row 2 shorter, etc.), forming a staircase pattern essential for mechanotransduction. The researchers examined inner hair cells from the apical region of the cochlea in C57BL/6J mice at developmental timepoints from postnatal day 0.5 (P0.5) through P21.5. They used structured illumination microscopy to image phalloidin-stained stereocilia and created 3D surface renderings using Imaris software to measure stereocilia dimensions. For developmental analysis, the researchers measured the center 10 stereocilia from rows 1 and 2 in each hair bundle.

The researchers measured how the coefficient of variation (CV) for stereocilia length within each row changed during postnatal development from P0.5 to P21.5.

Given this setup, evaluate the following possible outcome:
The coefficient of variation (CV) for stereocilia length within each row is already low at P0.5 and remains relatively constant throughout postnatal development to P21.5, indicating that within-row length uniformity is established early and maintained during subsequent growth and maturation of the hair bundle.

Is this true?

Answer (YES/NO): NO